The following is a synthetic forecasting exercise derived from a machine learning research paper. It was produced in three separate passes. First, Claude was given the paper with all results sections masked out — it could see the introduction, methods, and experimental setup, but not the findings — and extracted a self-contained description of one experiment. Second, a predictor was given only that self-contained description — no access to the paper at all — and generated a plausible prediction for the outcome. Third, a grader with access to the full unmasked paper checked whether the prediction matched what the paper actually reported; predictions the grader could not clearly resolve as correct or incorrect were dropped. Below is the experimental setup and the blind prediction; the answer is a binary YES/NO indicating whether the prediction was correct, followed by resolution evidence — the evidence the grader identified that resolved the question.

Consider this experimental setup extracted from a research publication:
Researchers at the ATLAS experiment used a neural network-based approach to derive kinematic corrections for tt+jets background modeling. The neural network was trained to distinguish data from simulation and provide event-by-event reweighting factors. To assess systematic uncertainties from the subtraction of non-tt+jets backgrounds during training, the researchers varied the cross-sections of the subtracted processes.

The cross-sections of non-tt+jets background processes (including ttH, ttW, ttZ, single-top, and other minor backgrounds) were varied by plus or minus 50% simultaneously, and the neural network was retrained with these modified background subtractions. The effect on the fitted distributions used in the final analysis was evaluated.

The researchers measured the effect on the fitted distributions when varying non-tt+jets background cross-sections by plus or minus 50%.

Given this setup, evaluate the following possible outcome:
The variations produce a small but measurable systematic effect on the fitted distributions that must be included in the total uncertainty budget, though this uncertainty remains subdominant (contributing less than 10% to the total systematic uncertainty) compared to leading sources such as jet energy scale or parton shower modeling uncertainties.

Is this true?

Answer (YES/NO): NO